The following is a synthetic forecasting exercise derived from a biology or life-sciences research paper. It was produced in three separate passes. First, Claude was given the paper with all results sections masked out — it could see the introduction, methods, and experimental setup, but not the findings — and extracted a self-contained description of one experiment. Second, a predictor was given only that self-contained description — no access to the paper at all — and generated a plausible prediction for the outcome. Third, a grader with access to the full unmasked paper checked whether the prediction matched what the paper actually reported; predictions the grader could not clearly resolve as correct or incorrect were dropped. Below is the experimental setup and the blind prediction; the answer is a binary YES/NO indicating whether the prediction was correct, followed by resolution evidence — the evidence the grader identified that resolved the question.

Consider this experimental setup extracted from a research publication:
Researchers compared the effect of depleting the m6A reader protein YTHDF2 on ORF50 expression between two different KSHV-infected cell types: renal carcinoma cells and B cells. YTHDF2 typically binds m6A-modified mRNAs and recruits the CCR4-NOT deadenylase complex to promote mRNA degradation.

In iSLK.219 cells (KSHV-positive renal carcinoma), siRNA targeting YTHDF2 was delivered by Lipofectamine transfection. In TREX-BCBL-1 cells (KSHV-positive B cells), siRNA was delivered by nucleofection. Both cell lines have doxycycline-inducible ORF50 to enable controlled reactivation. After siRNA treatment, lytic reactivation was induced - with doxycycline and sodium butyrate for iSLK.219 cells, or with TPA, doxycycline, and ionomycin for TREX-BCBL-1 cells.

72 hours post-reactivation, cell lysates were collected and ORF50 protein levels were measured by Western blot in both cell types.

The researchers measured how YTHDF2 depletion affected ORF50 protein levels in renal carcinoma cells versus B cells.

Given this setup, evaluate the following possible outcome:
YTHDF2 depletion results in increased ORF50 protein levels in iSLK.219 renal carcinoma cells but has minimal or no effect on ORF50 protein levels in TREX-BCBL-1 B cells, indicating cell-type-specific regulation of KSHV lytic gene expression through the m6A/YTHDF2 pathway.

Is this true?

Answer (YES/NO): NO